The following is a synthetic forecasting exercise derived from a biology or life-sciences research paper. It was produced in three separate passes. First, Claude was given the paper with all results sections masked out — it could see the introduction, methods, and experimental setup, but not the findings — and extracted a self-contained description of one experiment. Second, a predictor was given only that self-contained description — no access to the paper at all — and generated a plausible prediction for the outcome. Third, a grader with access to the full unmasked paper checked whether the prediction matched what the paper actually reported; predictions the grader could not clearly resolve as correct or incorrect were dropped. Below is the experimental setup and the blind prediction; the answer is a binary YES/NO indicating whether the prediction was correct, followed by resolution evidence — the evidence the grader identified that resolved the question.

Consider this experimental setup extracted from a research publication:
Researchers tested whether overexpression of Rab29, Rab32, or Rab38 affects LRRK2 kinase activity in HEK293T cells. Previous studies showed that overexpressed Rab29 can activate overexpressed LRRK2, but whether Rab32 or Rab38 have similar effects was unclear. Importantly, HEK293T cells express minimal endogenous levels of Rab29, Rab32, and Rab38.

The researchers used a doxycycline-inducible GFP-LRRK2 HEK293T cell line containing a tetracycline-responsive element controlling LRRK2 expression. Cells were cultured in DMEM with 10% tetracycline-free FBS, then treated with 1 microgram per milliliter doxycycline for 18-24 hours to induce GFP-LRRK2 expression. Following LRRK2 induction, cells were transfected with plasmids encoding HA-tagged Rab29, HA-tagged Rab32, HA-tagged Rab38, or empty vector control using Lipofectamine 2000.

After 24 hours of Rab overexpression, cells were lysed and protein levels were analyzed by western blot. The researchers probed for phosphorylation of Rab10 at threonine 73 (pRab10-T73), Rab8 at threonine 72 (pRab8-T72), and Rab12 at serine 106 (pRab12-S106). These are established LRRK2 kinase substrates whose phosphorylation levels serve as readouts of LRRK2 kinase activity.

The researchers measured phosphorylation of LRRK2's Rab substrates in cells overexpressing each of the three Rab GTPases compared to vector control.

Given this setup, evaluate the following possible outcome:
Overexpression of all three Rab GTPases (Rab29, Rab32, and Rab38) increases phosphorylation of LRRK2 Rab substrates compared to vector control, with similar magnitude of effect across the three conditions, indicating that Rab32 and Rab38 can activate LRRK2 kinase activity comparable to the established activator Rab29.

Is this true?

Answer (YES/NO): NO